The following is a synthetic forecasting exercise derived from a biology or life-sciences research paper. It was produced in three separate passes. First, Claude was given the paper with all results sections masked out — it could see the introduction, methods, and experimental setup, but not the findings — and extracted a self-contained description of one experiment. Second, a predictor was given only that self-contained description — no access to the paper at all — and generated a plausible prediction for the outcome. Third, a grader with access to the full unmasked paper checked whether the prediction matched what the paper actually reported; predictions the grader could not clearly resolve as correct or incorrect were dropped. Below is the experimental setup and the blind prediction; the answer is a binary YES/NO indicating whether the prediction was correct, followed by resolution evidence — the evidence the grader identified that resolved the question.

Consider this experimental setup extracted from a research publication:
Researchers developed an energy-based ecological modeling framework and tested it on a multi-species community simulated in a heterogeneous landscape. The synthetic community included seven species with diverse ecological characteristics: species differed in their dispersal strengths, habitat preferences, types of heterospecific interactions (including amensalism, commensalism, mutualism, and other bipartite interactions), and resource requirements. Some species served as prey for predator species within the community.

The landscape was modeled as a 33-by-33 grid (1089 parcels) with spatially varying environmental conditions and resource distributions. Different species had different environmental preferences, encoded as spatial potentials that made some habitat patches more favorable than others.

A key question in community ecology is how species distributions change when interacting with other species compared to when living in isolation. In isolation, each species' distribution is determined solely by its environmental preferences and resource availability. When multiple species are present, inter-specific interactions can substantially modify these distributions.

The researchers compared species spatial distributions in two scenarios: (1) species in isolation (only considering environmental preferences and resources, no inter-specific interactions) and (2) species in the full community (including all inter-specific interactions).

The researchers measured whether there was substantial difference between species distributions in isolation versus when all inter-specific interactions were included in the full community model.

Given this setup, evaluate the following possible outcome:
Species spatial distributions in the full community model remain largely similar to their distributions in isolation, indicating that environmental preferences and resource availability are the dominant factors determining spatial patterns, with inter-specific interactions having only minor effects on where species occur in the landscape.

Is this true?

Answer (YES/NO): NO